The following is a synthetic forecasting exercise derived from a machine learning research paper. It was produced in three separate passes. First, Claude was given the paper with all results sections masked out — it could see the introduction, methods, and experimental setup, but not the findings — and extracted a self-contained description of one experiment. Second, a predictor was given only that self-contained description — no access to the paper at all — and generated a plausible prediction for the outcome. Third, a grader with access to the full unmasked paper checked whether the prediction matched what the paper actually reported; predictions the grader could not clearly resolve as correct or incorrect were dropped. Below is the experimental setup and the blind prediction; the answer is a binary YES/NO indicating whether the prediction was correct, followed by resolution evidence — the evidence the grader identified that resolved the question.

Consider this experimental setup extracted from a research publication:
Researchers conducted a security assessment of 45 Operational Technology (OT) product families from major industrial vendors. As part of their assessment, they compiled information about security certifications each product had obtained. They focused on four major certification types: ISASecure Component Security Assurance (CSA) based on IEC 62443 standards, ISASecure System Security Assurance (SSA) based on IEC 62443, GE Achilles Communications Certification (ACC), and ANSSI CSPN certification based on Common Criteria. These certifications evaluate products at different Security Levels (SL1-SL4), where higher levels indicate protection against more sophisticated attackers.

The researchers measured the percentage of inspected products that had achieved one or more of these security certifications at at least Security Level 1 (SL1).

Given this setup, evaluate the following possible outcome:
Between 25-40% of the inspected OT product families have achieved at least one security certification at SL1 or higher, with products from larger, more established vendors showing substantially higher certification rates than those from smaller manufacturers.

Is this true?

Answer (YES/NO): NO